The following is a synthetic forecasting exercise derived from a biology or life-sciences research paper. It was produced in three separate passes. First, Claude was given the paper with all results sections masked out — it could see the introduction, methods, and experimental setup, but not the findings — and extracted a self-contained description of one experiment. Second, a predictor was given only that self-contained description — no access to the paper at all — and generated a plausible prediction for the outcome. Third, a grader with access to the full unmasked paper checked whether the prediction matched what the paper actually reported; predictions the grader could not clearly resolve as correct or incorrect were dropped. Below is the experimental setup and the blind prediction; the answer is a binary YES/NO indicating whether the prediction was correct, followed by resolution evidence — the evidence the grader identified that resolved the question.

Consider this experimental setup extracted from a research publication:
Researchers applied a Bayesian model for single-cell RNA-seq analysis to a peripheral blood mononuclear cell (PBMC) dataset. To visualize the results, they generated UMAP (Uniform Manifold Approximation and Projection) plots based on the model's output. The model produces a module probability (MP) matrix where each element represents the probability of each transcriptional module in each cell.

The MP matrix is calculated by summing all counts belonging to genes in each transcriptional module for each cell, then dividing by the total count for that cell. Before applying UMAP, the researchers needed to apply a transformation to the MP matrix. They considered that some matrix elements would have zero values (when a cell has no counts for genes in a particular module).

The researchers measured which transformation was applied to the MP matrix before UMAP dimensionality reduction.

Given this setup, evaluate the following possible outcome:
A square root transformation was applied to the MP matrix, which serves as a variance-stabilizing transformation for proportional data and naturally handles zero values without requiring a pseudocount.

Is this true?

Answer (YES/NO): YES